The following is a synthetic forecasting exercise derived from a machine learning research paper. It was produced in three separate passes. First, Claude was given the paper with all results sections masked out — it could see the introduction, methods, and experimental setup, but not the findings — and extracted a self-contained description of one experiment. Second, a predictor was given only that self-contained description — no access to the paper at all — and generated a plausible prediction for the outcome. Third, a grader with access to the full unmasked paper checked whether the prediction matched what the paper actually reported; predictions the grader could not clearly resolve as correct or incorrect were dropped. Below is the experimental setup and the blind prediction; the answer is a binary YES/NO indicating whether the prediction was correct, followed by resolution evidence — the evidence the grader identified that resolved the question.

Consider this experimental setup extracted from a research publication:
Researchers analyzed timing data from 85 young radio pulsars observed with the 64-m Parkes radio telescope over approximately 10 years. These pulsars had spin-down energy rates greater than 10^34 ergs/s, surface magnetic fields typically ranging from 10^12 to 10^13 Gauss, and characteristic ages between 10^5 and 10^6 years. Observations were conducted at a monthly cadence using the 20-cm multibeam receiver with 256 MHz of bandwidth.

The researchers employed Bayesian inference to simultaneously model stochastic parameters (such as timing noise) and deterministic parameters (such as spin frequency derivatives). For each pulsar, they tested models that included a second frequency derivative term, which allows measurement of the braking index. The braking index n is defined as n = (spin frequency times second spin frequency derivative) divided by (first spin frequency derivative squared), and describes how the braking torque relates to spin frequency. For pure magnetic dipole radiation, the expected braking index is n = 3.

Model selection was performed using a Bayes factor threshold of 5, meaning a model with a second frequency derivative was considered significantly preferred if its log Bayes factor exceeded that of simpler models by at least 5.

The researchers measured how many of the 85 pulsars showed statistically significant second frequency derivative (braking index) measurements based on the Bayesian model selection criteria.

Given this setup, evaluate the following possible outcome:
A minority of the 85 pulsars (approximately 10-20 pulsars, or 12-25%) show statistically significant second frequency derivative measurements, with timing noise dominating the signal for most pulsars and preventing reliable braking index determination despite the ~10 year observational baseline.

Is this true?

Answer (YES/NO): YES